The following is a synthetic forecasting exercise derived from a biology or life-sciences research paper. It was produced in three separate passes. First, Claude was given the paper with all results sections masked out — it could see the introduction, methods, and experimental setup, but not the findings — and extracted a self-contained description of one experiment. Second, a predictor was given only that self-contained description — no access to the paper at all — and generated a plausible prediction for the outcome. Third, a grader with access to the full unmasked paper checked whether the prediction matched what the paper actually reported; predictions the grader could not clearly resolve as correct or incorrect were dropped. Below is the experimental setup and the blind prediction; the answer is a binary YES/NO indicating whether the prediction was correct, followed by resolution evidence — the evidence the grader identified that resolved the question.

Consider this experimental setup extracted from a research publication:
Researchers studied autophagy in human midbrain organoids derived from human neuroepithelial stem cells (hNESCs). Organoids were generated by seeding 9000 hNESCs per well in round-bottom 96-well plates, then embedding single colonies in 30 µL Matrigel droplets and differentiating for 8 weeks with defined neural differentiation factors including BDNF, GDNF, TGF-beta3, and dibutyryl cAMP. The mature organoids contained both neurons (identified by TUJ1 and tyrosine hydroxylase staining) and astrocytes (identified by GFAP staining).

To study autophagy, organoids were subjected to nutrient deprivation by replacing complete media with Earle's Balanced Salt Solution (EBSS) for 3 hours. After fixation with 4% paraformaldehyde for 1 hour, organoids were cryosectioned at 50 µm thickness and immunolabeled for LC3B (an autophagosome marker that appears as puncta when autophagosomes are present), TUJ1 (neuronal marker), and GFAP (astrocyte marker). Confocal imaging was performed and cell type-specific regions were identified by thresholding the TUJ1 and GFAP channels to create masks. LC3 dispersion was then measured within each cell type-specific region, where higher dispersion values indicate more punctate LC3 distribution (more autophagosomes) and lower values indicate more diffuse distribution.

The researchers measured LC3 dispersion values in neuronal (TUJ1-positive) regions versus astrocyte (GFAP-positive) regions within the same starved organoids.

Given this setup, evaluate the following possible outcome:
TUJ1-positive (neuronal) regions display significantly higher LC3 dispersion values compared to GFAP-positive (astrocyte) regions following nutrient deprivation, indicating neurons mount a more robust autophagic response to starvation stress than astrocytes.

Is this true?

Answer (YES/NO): NO